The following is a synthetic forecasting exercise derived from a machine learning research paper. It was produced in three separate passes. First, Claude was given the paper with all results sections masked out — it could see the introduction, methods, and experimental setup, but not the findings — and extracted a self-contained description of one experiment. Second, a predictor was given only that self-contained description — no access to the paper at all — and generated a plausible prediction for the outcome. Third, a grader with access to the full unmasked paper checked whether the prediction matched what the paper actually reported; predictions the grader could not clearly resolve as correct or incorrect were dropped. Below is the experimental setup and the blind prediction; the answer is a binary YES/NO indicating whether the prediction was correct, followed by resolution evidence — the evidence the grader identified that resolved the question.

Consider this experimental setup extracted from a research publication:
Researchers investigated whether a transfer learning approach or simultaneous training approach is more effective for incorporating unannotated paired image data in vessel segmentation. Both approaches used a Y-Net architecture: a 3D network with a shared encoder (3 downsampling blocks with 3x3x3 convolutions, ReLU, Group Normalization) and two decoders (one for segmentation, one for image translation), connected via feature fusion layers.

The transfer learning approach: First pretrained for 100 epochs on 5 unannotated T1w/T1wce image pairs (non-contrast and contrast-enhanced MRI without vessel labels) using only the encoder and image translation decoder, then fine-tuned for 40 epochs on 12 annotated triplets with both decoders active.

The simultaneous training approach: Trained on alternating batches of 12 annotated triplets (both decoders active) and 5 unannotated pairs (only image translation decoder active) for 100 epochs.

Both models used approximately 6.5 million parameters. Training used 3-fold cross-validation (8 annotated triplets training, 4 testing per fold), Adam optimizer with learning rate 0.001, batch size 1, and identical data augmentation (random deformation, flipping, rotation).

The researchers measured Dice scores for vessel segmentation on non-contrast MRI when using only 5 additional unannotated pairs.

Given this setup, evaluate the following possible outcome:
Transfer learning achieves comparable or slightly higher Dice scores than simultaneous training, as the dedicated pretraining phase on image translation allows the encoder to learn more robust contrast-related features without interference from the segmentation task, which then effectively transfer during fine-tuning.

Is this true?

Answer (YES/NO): NO